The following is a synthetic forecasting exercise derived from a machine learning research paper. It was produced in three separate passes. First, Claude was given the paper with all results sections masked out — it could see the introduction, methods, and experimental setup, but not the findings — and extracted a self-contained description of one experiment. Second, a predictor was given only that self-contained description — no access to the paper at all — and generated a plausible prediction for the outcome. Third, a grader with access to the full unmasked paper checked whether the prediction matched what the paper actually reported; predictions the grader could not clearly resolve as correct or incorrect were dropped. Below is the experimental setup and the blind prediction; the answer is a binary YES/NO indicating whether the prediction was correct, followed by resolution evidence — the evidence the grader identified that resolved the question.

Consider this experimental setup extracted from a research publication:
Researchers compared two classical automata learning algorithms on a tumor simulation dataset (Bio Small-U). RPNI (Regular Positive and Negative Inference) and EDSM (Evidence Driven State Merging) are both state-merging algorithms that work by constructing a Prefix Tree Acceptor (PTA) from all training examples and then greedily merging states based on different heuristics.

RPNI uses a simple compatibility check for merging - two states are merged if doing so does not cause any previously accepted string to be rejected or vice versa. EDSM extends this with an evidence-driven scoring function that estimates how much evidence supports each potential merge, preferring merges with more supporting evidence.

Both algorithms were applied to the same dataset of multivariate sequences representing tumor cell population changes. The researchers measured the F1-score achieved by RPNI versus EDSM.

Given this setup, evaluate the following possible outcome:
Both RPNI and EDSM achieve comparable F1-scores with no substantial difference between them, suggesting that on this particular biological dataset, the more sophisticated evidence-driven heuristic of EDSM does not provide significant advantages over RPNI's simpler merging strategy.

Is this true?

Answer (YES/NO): YES